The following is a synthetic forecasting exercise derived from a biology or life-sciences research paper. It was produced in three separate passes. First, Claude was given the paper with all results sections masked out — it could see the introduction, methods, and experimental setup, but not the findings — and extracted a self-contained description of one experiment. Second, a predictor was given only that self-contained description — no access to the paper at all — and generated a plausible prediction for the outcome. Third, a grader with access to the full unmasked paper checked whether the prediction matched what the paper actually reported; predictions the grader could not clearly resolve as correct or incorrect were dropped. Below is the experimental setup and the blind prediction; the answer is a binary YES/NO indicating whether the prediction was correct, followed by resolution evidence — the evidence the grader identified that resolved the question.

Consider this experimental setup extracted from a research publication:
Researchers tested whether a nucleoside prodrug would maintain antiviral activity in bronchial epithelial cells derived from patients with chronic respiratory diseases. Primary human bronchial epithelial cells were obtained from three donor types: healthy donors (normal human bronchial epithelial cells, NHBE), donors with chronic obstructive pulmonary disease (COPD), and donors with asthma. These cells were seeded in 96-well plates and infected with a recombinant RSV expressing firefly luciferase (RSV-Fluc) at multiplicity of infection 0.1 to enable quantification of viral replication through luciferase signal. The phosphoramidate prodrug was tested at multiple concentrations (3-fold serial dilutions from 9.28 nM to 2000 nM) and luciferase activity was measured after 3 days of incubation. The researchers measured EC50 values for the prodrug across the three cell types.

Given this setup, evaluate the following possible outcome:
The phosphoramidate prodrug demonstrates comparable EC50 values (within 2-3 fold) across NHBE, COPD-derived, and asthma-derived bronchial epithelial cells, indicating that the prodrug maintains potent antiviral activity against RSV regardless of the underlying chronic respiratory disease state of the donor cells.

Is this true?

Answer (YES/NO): YES